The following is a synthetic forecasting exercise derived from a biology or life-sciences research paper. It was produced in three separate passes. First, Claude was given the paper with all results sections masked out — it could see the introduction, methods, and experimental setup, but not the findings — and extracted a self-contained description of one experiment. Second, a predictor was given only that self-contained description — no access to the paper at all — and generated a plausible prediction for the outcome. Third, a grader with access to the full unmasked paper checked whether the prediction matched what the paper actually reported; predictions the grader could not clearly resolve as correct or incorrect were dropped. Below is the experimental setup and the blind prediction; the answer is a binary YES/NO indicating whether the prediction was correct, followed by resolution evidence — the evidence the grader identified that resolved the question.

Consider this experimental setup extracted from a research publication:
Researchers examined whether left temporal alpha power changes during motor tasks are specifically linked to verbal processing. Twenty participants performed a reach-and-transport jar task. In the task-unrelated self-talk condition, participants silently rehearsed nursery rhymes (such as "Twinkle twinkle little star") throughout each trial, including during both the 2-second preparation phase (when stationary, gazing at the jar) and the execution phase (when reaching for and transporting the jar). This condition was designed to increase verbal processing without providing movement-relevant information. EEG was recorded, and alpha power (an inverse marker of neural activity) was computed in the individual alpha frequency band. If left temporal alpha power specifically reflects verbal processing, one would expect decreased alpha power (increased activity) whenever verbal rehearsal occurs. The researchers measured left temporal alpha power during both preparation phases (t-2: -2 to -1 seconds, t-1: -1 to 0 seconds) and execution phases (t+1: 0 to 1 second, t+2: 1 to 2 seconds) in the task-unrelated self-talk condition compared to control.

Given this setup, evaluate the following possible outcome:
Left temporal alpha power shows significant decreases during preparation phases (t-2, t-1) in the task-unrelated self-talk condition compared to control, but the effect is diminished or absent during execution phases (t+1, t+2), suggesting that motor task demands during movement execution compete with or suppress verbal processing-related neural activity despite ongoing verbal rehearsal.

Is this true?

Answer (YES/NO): NO